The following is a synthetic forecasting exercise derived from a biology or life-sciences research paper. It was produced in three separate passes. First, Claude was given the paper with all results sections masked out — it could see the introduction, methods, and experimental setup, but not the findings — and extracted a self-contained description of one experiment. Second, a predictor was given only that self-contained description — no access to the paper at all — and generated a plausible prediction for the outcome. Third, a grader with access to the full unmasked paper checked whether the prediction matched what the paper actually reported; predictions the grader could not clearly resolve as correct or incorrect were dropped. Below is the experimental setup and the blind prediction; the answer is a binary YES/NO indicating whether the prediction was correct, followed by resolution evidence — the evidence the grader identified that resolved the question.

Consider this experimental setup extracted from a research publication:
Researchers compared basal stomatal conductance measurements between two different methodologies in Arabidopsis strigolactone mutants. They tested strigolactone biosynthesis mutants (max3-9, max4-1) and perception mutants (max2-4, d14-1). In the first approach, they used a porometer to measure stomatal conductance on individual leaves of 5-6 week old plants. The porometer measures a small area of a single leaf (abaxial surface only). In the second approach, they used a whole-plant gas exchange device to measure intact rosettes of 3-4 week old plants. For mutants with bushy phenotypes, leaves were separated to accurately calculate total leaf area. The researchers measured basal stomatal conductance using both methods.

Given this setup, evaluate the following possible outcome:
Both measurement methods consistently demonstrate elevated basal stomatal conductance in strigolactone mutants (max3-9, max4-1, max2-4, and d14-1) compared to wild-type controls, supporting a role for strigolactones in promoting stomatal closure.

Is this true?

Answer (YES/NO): NO